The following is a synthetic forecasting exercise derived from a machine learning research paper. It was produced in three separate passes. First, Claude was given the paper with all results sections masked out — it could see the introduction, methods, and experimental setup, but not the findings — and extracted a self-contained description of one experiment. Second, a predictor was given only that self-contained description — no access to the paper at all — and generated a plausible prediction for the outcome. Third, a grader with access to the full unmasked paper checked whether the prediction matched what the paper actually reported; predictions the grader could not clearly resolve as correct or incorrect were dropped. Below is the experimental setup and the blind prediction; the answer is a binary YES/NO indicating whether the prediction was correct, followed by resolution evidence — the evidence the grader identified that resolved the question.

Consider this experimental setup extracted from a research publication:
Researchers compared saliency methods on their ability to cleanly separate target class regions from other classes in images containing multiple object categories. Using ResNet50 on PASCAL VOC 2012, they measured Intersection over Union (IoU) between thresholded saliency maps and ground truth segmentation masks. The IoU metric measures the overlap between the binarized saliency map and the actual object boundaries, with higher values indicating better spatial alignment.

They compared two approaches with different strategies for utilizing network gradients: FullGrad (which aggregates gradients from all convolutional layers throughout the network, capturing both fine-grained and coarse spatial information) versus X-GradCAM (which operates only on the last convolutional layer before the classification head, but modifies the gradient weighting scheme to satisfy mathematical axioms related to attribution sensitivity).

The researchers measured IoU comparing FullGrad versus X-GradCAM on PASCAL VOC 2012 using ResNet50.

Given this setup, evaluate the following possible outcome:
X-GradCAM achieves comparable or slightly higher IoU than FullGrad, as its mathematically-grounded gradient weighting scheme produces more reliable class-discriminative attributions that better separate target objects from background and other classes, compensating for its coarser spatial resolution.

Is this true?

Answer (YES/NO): YES